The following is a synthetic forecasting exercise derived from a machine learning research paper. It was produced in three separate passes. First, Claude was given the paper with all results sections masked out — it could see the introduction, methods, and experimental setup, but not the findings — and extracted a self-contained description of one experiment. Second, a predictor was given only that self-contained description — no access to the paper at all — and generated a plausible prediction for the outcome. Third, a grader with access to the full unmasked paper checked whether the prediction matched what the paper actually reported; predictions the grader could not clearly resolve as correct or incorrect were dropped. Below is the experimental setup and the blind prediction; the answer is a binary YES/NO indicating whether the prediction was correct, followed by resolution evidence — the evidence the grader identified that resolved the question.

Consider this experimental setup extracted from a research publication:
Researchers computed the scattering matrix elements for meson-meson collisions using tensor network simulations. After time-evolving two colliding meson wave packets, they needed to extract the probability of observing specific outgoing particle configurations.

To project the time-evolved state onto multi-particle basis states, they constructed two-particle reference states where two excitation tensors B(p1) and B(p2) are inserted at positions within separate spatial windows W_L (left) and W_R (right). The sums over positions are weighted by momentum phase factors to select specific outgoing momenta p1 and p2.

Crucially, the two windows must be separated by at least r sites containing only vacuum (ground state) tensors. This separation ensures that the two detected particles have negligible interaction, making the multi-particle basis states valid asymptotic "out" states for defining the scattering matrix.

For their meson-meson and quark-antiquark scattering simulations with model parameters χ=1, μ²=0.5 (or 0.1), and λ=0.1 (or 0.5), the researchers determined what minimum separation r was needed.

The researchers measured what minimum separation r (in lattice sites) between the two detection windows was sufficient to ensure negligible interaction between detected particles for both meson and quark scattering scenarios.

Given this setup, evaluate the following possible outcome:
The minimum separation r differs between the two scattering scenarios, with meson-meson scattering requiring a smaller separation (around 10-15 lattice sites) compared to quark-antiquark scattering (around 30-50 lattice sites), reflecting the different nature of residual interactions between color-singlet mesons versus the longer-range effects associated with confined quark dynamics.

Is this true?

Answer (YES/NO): NO